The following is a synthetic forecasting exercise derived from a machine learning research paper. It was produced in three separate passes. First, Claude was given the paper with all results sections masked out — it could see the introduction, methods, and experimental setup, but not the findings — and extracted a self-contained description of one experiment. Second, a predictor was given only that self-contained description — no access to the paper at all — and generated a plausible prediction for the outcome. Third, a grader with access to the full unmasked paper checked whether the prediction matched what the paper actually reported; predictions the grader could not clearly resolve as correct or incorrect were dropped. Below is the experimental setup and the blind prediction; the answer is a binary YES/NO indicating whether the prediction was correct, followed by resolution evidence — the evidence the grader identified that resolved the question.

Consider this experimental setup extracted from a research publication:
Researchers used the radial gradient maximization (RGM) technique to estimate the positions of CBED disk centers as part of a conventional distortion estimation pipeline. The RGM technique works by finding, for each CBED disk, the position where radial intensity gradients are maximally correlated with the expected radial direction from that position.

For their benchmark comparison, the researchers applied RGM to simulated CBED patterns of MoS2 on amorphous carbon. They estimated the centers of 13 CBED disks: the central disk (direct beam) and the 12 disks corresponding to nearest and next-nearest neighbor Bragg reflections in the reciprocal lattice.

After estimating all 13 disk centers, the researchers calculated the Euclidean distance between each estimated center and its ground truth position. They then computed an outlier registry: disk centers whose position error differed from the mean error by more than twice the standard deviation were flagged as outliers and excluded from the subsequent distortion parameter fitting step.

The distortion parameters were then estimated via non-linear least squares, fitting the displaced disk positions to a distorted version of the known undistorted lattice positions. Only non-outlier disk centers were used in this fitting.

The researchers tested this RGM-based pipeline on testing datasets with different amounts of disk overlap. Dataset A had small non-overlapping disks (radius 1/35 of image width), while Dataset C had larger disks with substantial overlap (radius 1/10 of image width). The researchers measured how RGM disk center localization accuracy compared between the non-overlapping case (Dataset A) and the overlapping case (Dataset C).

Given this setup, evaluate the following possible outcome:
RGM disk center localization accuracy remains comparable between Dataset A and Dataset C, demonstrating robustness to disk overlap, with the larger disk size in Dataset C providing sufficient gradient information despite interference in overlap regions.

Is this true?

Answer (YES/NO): NO